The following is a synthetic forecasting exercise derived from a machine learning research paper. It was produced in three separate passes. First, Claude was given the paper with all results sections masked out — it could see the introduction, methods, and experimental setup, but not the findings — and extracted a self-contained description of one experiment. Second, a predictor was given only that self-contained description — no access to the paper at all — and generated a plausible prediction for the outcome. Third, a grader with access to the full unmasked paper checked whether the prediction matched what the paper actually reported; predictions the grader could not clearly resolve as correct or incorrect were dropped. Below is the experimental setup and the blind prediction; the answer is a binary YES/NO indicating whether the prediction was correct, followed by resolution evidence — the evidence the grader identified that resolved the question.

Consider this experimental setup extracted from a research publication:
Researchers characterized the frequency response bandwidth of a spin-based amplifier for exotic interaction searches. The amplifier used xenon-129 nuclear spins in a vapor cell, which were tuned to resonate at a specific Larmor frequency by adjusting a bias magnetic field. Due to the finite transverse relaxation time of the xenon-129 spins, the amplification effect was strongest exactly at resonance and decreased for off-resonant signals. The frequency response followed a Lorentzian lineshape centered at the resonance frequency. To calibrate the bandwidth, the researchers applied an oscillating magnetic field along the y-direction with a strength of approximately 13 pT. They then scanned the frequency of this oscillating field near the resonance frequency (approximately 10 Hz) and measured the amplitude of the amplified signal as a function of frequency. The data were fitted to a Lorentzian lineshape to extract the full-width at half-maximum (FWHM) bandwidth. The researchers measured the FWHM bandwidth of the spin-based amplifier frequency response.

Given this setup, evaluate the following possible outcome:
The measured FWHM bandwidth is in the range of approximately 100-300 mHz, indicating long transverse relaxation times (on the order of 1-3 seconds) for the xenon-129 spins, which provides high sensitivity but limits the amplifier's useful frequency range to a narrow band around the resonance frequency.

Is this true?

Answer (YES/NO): NO